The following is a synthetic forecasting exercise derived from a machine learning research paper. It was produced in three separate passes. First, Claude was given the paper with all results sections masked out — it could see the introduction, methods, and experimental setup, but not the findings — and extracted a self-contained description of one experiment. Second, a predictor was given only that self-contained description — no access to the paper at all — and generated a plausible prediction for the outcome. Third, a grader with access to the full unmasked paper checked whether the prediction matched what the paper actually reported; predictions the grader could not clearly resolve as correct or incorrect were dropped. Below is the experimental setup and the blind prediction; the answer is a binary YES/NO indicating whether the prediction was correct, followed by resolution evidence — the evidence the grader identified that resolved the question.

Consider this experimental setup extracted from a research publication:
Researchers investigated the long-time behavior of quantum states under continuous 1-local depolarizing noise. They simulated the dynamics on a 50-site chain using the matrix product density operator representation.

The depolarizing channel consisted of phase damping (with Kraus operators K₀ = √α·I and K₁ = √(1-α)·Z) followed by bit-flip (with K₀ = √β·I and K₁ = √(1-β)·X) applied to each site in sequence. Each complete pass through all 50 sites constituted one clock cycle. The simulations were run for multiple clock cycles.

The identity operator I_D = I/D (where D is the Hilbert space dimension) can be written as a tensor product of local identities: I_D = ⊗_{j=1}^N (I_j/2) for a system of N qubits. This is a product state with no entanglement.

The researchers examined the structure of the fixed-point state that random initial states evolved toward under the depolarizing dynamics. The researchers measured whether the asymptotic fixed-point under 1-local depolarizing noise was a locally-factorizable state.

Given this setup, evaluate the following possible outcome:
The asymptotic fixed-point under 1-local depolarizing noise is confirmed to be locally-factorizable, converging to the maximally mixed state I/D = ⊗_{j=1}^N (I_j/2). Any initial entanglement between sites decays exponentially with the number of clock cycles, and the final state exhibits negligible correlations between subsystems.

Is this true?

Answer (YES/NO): NO